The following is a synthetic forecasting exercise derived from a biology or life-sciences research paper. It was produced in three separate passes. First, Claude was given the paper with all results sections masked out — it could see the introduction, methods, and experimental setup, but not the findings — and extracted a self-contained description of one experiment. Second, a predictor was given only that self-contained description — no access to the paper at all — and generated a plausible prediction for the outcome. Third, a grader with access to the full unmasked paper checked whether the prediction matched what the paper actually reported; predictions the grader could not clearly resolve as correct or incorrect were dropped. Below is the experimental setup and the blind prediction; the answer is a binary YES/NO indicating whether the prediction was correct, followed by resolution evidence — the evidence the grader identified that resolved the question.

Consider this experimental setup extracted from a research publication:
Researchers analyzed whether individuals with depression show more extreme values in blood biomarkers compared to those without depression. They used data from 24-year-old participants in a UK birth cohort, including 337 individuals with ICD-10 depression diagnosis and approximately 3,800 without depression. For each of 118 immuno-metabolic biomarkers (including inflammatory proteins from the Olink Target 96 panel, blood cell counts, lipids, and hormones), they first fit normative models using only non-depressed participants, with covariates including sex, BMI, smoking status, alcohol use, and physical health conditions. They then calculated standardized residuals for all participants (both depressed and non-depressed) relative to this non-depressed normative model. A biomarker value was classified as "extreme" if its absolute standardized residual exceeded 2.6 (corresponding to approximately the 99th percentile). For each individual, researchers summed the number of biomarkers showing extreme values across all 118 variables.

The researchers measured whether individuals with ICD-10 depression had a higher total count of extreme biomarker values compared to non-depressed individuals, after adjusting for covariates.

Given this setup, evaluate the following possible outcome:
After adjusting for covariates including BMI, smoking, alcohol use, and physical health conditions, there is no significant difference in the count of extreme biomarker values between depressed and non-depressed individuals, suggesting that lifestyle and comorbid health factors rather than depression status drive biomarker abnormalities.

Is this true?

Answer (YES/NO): NO